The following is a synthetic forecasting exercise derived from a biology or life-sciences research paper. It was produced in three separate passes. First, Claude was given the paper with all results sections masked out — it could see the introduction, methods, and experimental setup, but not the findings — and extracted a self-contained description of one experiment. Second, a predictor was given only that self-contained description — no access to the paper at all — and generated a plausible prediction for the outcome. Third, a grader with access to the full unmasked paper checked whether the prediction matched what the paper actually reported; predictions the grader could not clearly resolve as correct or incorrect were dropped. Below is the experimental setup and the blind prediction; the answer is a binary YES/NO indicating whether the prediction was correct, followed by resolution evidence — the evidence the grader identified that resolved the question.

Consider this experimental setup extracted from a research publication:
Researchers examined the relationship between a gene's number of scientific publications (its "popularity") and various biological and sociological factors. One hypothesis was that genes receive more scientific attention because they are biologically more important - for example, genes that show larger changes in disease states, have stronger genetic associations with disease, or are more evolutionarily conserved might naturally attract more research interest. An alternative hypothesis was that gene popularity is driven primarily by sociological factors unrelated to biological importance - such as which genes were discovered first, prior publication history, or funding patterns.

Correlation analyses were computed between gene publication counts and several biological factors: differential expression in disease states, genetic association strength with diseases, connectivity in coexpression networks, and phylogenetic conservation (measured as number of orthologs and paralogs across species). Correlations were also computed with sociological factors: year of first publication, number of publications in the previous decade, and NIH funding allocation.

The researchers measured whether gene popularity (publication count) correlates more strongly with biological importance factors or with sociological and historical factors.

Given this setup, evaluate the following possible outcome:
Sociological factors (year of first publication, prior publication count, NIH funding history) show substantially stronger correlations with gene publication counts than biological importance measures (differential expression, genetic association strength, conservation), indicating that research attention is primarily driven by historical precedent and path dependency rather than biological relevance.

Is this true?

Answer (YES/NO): YES